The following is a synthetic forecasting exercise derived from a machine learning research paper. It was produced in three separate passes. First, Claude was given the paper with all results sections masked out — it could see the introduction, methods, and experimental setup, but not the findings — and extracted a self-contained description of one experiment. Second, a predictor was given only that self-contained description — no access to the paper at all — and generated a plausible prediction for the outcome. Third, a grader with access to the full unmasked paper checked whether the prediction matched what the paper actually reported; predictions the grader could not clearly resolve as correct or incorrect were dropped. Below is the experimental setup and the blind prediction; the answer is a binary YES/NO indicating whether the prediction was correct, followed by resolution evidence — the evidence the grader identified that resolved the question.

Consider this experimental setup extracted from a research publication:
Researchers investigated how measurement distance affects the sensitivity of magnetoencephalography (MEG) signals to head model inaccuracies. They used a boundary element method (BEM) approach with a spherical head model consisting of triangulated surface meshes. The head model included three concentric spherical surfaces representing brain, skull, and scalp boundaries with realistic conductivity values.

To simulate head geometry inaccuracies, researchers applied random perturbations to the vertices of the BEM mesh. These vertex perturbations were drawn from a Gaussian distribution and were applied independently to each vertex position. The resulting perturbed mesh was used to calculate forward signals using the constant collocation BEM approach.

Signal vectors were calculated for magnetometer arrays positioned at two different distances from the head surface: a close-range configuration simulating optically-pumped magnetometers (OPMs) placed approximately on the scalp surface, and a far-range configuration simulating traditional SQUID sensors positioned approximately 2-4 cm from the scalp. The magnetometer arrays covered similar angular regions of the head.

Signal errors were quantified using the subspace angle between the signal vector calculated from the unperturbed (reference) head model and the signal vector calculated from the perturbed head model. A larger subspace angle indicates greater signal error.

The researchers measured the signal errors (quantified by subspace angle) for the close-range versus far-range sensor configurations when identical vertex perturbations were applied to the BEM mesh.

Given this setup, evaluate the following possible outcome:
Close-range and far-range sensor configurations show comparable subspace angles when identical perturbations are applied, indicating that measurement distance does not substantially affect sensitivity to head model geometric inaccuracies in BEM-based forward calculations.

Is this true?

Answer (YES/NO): NO